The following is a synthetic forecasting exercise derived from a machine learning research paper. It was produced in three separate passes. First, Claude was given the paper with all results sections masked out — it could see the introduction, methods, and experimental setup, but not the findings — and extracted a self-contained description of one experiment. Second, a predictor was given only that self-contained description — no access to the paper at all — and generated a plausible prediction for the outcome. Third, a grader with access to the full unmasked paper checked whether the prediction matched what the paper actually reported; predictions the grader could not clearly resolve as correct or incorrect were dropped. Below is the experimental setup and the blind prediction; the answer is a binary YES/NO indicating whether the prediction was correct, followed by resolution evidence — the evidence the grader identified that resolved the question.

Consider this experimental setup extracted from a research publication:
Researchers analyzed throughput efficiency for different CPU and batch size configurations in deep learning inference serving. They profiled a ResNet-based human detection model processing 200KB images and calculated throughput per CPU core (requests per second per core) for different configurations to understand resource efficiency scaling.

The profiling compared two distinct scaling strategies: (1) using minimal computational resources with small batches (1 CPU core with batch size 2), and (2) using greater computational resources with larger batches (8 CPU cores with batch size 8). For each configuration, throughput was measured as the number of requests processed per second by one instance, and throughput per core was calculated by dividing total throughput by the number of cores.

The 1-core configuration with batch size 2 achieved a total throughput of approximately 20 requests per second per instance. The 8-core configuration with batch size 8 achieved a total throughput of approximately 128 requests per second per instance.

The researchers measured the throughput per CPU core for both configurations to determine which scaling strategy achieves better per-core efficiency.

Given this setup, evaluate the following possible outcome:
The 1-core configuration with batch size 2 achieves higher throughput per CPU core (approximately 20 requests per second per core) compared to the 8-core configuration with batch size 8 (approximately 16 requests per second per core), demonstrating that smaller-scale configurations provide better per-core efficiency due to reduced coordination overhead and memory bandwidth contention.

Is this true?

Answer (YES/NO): YES